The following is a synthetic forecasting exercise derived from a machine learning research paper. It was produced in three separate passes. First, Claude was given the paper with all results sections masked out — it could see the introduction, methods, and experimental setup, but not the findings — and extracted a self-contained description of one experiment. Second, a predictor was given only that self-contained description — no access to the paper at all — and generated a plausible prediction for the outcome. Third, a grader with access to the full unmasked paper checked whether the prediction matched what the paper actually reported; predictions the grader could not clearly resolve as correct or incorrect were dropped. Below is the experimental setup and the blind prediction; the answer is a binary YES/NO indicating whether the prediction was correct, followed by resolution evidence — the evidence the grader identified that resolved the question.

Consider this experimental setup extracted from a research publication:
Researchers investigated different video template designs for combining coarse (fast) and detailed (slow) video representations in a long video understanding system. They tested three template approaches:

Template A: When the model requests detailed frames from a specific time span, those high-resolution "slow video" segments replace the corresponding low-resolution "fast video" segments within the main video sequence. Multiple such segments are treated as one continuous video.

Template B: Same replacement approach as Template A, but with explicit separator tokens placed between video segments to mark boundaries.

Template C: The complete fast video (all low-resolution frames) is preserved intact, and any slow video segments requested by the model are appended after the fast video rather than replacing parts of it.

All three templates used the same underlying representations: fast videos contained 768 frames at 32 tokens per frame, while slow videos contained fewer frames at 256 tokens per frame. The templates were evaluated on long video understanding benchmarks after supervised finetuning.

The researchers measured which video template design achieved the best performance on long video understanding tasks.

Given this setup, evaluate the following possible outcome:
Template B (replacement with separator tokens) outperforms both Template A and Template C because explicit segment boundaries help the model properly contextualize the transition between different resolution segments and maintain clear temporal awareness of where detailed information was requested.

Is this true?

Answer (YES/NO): NO